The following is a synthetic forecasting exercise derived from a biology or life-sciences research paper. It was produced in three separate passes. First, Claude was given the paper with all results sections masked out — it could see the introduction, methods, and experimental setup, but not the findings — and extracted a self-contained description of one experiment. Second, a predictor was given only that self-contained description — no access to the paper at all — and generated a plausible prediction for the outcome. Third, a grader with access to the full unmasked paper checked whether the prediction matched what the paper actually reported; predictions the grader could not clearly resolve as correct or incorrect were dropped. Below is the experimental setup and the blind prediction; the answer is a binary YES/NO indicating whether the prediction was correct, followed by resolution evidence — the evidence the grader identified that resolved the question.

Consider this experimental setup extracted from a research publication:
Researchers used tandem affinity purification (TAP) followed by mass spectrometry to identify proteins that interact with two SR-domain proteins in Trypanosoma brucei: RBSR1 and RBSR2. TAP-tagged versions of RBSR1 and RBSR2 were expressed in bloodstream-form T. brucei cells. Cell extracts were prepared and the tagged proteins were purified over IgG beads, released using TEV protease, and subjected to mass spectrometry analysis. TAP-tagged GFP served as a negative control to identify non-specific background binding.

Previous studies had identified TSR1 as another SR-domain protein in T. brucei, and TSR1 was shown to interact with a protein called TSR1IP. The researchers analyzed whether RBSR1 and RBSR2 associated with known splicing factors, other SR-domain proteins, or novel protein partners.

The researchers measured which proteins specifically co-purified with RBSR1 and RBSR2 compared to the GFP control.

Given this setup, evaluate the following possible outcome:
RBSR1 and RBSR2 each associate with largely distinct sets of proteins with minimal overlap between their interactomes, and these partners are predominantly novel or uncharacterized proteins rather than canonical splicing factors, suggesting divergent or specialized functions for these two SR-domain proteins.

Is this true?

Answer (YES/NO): NO